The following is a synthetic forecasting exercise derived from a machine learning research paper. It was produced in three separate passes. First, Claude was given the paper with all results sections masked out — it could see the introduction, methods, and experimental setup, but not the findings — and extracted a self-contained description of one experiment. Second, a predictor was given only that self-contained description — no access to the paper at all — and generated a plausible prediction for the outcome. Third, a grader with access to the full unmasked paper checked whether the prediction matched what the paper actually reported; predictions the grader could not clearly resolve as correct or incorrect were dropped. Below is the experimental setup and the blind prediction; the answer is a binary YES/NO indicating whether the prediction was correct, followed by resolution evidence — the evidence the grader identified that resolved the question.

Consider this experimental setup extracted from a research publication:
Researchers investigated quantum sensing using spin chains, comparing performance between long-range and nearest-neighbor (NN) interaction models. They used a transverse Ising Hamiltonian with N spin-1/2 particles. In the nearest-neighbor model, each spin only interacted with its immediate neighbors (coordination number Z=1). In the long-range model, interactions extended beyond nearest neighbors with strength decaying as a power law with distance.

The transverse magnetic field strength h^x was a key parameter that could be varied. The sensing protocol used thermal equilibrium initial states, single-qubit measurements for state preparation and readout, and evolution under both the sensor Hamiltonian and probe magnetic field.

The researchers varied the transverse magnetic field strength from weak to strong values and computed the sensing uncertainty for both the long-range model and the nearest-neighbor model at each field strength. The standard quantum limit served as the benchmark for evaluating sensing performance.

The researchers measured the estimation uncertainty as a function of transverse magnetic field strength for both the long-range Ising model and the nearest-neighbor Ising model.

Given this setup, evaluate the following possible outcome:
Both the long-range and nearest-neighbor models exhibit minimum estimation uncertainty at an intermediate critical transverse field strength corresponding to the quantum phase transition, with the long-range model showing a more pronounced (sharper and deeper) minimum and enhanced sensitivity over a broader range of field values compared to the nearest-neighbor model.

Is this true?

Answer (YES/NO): NO